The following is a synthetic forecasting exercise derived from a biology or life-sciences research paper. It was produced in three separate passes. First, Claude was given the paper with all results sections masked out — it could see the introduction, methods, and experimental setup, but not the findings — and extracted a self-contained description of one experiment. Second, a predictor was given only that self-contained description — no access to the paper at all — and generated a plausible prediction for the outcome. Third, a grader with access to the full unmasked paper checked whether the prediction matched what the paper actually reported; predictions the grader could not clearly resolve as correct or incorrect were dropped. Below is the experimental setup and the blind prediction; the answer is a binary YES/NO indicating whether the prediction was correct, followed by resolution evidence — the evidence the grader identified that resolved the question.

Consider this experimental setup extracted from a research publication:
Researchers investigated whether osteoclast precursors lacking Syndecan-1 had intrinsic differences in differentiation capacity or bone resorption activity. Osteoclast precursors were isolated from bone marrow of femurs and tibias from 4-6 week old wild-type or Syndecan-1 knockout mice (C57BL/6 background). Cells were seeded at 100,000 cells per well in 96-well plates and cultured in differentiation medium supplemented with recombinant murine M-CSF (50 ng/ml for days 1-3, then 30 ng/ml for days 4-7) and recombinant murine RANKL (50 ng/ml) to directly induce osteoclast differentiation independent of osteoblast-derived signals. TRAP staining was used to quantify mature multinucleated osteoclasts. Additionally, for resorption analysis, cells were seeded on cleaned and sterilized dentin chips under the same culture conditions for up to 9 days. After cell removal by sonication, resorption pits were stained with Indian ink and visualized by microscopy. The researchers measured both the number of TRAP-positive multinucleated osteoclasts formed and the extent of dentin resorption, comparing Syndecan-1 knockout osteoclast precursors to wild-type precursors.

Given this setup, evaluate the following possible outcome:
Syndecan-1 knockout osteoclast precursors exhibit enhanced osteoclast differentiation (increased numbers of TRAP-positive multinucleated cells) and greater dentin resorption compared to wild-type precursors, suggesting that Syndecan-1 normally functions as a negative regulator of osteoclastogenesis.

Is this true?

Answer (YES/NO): NO